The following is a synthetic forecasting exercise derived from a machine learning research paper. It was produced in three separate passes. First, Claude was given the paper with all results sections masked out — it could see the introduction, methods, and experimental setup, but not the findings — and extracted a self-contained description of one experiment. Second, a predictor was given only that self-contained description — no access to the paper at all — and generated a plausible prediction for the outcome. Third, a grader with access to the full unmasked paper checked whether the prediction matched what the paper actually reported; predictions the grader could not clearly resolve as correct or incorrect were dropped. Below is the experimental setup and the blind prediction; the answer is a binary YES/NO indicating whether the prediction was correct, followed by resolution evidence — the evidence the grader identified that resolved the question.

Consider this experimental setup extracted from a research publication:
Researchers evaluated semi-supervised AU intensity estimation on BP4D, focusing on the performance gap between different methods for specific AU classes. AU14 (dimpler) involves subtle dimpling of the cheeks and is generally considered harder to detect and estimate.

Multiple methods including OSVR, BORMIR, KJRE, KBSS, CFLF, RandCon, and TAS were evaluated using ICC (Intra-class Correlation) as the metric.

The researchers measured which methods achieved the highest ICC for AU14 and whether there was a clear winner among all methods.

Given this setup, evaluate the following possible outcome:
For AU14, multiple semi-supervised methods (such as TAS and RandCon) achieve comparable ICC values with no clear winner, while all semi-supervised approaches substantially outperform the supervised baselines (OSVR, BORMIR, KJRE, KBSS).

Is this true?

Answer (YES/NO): NO